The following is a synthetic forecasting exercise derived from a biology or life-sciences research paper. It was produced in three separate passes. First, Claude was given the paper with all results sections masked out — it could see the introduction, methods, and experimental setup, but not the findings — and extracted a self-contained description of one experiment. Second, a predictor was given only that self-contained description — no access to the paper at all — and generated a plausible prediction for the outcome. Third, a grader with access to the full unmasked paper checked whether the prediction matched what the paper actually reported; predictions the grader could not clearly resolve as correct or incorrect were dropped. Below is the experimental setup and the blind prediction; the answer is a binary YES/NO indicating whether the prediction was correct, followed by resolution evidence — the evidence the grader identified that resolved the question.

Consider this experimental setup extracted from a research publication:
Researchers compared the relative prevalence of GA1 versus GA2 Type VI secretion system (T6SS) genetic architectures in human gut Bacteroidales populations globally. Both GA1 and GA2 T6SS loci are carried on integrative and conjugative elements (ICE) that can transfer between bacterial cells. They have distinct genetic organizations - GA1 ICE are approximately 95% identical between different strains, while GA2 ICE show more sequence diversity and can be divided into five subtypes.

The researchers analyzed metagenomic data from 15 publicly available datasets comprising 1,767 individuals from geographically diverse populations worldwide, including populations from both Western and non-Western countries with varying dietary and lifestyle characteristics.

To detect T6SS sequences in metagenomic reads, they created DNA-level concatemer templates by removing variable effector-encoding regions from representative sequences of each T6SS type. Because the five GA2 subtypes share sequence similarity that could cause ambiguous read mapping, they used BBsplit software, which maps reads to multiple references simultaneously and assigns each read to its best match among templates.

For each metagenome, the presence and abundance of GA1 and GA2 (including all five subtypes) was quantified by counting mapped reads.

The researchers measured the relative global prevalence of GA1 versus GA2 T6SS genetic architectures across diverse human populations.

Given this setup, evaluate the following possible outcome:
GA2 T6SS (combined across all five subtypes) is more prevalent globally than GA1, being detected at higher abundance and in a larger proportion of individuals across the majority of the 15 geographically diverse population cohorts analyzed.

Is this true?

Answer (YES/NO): NO